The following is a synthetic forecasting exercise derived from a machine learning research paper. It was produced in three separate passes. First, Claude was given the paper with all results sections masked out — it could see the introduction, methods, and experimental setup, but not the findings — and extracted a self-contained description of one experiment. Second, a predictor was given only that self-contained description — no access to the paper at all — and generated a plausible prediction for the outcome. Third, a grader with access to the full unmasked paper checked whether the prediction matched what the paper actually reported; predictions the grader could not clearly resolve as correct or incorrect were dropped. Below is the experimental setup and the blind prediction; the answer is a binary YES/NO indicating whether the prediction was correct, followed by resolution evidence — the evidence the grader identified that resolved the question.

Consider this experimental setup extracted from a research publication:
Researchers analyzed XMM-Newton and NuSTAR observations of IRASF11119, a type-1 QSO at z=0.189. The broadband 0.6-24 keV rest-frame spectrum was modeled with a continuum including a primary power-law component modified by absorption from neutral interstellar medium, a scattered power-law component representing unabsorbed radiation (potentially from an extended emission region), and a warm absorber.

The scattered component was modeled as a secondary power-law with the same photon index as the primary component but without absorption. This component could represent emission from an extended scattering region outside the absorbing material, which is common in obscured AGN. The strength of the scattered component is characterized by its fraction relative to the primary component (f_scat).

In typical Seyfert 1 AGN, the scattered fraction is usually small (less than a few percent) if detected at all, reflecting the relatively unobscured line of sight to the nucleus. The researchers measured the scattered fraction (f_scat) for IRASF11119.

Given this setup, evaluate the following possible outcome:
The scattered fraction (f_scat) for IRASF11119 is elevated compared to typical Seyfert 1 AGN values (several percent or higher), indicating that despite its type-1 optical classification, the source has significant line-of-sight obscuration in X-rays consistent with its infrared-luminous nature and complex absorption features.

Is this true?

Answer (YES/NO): NO